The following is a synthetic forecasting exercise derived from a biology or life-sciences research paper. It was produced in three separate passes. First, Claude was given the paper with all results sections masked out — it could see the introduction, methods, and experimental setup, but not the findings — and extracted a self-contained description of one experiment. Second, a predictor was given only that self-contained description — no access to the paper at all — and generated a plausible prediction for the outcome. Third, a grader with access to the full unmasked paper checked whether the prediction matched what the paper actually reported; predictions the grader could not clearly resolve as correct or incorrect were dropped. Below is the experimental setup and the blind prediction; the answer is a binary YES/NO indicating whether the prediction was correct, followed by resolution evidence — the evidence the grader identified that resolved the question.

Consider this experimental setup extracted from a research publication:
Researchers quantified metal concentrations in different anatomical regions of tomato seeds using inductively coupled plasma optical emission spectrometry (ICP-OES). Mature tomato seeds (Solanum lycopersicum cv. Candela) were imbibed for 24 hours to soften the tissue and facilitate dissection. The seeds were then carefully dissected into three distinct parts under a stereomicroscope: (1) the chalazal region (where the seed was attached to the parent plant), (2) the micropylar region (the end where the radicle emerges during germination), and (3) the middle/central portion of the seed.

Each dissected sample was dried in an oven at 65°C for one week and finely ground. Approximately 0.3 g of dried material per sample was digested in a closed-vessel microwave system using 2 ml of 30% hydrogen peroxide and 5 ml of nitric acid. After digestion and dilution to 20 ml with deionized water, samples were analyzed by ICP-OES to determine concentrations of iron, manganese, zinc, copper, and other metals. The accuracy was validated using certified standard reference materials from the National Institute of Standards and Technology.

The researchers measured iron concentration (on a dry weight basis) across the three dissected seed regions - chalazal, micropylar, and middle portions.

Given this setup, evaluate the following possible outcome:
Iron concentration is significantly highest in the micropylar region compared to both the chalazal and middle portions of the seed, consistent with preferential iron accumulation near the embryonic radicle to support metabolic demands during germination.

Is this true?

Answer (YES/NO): NO